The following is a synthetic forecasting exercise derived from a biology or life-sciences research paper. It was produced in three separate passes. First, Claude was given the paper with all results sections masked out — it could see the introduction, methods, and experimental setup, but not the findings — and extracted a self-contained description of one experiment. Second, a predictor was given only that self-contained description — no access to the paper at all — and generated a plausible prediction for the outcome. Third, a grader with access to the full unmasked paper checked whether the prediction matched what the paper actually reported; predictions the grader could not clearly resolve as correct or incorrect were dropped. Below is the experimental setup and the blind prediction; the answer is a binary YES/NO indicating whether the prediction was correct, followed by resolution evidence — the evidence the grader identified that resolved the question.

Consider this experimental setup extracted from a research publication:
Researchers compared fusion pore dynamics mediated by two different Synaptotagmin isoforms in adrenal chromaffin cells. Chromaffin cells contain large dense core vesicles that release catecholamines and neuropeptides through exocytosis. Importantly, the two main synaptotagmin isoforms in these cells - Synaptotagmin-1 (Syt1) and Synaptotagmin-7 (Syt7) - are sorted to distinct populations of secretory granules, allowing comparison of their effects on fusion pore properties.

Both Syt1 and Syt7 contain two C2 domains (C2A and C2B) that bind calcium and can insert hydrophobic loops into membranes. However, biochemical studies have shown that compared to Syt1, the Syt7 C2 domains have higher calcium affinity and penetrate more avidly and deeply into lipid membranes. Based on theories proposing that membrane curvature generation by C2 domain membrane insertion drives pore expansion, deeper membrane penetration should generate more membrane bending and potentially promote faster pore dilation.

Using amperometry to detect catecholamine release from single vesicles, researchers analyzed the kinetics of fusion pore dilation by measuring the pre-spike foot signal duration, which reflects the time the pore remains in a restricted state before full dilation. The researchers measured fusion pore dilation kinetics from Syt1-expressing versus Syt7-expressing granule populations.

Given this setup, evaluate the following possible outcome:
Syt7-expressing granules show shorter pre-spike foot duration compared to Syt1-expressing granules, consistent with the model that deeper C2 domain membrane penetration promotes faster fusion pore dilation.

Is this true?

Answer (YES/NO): NO